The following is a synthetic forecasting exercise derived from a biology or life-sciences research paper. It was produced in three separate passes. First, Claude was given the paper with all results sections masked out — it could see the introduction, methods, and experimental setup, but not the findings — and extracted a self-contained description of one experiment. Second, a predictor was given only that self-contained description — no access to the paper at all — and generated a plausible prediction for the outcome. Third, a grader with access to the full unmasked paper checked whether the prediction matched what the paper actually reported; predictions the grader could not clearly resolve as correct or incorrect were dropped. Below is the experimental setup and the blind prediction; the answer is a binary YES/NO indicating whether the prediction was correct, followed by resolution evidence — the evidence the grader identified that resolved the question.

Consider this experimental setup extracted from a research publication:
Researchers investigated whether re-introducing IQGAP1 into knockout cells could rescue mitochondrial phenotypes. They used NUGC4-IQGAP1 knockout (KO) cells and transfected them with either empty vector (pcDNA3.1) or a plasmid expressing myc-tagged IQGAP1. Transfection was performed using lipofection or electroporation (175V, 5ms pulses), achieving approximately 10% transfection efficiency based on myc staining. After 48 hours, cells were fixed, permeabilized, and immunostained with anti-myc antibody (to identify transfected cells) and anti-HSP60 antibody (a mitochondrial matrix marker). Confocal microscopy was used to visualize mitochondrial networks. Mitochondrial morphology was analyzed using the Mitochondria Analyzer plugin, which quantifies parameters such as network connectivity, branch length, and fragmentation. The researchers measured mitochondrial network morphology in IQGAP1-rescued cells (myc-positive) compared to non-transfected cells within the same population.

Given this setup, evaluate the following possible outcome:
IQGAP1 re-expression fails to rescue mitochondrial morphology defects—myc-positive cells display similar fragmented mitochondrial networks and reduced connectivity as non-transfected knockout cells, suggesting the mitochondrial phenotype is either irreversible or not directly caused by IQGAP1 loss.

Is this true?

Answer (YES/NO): NO